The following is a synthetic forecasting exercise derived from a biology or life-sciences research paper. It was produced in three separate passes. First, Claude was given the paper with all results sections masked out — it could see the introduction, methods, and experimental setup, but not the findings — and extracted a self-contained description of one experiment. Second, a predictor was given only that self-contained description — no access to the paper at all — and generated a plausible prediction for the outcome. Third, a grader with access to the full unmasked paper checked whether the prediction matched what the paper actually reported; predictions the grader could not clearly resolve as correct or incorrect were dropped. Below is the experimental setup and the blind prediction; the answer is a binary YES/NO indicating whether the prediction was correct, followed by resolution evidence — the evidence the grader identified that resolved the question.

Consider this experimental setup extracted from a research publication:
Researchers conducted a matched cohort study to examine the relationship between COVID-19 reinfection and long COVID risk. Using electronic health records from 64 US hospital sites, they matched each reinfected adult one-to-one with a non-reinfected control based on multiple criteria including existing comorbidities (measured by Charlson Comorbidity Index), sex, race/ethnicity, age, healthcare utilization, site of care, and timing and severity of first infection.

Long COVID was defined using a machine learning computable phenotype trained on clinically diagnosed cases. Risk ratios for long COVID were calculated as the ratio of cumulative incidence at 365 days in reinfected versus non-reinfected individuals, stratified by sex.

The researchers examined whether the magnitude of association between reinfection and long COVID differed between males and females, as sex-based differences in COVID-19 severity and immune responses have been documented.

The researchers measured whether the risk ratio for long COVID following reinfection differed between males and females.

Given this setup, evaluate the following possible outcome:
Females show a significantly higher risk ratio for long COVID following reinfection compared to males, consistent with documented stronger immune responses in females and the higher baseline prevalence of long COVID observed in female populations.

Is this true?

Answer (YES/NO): NO